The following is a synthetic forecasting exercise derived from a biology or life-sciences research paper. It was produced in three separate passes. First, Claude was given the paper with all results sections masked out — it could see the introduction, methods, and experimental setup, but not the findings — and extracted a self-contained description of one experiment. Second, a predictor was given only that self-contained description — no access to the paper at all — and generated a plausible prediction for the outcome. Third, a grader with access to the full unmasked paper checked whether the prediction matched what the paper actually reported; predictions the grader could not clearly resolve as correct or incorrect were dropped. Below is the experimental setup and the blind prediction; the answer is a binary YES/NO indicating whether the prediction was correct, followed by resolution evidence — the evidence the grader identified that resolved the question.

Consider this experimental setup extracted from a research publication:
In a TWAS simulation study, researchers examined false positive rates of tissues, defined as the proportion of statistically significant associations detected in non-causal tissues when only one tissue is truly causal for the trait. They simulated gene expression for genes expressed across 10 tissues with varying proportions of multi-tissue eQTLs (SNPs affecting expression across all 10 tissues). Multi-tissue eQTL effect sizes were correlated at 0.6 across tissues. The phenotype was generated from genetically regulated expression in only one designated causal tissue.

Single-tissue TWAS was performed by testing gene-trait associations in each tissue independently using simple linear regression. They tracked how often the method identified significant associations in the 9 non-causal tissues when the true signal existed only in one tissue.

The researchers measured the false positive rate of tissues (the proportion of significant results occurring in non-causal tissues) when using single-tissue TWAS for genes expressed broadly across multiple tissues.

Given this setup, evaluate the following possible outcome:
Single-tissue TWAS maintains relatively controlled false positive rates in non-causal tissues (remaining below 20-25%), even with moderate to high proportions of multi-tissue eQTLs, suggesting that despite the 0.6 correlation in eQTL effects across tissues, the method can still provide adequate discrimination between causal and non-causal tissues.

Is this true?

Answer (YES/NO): NO